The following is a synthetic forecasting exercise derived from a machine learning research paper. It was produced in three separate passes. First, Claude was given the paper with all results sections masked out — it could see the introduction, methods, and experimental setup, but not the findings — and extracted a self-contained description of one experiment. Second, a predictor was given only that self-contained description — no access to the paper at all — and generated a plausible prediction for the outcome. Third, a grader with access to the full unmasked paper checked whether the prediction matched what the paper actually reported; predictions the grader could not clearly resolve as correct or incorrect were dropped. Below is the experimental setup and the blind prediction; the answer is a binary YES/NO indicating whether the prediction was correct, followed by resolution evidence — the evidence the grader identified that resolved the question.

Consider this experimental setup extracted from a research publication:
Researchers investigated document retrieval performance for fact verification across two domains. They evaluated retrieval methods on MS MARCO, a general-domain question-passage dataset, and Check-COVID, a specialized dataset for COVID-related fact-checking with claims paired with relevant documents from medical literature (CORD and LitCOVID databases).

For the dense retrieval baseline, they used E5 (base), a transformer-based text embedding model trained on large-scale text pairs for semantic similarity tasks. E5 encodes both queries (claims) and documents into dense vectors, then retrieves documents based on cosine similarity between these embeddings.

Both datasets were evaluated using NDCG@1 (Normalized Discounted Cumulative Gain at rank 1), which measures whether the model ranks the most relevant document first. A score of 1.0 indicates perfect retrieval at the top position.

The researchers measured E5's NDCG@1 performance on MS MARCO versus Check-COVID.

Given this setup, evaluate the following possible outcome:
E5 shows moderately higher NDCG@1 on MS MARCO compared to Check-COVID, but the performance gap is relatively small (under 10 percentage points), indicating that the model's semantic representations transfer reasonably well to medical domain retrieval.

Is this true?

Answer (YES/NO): NO